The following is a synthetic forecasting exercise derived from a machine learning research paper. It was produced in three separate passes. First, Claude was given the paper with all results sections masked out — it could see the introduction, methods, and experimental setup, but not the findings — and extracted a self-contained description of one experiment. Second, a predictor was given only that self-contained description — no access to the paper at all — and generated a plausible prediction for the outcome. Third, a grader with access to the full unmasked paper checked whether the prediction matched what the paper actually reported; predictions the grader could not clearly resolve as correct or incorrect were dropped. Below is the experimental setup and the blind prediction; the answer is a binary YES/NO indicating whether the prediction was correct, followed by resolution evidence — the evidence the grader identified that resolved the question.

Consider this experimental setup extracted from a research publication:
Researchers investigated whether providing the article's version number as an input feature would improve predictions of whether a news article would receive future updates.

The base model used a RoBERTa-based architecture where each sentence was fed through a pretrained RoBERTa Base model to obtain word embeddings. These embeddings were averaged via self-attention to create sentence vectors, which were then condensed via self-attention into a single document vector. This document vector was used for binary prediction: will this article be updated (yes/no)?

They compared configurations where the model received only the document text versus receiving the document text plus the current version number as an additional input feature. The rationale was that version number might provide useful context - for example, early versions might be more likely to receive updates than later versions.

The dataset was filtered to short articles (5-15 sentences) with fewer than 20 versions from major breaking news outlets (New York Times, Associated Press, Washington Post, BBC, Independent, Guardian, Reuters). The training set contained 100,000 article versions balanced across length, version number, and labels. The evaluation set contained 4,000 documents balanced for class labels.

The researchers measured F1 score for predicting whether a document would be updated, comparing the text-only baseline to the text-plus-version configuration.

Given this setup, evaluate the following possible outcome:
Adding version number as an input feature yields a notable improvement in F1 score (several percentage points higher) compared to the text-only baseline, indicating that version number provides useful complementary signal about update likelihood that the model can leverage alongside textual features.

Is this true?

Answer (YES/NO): YES